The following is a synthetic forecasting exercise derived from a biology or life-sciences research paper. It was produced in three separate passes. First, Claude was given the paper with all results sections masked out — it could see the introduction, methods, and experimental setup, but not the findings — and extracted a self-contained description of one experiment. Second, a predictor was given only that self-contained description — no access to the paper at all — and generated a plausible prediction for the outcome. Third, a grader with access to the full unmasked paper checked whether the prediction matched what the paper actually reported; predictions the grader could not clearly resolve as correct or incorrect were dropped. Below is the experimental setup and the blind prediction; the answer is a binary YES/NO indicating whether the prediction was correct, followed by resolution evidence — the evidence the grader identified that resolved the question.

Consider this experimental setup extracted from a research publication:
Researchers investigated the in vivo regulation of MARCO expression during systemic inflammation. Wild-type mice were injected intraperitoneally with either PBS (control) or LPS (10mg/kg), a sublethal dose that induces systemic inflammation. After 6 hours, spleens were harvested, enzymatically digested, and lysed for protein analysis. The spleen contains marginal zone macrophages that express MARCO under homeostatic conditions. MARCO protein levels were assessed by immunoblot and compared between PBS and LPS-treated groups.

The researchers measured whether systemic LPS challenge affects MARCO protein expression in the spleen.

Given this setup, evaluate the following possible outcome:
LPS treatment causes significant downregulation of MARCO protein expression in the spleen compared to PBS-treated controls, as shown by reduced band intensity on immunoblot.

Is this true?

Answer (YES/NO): YES